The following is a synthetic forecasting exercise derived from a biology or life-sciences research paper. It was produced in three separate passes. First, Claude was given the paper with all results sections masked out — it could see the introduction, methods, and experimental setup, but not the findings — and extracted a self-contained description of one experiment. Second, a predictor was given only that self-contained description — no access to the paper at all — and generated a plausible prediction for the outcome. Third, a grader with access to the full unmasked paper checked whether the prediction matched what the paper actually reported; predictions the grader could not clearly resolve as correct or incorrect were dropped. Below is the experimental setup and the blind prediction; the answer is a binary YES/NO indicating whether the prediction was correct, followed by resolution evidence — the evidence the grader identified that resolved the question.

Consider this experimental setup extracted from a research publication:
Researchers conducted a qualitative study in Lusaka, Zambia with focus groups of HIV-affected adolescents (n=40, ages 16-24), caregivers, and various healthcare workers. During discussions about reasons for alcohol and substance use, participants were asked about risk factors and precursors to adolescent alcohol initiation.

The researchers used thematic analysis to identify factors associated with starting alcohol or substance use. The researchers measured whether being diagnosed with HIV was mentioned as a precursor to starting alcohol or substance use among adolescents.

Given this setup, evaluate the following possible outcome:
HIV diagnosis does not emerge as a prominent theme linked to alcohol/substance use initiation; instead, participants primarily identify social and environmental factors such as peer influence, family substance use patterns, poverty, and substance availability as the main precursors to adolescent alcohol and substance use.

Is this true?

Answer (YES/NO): NO